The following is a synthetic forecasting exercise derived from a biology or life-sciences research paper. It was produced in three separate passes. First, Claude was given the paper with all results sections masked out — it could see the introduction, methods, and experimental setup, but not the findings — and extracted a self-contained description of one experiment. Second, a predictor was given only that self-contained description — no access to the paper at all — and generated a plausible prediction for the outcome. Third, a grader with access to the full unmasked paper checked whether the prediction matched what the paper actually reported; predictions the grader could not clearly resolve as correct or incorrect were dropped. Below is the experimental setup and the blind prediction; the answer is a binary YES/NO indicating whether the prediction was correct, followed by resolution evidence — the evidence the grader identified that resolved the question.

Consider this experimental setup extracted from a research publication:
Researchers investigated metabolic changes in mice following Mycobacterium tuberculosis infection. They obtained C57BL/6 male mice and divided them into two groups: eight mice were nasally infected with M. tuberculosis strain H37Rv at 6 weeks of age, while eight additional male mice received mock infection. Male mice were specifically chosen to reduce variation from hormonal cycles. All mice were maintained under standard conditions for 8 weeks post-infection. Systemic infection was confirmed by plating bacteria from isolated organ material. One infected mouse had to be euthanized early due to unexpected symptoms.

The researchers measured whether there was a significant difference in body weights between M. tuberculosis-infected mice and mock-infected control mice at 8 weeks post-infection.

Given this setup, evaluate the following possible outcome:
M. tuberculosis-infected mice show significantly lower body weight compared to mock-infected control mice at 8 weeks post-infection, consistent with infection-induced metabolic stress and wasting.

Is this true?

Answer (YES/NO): NO